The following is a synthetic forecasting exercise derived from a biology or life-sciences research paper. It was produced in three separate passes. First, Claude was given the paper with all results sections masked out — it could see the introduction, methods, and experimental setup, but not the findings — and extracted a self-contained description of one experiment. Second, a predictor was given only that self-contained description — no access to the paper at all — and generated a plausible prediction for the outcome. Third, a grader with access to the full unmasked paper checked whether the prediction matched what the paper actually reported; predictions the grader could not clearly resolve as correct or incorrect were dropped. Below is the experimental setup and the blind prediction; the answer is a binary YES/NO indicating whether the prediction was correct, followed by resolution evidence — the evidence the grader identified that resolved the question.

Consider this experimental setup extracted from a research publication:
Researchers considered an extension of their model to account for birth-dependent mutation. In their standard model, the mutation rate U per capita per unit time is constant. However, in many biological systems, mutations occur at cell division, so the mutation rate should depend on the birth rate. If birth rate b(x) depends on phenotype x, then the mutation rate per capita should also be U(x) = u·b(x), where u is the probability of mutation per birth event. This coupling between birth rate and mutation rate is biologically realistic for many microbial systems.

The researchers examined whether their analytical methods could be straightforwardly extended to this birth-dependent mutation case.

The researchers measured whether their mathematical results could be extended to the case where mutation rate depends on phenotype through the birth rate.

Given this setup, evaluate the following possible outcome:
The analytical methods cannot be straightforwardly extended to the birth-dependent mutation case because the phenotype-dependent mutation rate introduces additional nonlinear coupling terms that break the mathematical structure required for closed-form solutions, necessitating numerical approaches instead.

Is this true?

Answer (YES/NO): NO